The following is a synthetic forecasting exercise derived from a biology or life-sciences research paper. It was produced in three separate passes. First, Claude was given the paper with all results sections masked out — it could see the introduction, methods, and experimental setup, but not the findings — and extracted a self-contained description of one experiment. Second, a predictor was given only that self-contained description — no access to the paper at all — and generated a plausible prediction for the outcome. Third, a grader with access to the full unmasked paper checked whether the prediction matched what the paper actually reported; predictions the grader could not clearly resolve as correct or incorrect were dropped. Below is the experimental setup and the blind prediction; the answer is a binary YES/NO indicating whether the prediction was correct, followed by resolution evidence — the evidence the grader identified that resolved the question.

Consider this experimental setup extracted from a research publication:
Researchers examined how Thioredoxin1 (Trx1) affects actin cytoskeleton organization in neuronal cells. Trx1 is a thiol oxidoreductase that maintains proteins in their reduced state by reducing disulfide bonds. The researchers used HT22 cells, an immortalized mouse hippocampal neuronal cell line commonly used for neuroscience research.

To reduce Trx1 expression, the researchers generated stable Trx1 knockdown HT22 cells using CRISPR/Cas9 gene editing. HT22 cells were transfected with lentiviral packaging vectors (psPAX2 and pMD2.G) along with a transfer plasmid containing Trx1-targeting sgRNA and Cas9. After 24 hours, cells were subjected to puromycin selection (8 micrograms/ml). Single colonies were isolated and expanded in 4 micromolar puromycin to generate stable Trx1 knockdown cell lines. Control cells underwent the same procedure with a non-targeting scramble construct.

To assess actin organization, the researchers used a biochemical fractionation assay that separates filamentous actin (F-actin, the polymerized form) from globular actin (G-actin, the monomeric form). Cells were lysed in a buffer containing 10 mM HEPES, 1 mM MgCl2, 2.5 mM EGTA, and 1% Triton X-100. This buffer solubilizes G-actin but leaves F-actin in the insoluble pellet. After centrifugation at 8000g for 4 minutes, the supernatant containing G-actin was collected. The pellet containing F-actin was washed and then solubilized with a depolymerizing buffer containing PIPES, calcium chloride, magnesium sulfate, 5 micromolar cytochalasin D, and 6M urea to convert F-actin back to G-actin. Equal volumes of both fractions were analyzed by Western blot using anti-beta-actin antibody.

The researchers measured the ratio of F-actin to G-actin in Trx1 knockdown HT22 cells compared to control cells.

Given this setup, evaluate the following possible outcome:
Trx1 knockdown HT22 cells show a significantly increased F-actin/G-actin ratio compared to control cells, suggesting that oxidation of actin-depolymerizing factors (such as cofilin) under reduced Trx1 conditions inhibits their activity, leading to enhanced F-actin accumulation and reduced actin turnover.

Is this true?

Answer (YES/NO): NO